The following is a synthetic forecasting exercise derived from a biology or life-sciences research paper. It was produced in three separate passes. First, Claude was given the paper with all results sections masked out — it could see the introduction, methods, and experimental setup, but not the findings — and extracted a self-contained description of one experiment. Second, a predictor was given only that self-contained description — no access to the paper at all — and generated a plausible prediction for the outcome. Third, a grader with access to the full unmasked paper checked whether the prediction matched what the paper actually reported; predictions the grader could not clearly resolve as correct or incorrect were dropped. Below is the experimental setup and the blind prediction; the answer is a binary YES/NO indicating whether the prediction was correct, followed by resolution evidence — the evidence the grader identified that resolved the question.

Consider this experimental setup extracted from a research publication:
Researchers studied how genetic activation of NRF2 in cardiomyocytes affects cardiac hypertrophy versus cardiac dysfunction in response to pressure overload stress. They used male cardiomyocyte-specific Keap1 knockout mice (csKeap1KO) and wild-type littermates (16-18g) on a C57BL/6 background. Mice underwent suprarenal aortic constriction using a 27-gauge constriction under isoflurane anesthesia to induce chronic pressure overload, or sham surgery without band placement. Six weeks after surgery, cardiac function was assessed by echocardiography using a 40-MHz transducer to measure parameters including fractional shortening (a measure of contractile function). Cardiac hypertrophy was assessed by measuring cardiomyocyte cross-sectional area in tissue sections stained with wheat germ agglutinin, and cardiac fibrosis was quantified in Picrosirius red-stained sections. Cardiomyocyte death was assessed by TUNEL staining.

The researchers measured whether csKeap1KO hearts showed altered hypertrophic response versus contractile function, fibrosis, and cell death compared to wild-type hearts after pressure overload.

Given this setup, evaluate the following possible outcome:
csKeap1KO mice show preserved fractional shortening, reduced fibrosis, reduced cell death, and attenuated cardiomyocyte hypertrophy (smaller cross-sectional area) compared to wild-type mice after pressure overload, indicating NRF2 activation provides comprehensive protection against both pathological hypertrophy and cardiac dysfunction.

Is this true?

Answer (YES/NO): NO